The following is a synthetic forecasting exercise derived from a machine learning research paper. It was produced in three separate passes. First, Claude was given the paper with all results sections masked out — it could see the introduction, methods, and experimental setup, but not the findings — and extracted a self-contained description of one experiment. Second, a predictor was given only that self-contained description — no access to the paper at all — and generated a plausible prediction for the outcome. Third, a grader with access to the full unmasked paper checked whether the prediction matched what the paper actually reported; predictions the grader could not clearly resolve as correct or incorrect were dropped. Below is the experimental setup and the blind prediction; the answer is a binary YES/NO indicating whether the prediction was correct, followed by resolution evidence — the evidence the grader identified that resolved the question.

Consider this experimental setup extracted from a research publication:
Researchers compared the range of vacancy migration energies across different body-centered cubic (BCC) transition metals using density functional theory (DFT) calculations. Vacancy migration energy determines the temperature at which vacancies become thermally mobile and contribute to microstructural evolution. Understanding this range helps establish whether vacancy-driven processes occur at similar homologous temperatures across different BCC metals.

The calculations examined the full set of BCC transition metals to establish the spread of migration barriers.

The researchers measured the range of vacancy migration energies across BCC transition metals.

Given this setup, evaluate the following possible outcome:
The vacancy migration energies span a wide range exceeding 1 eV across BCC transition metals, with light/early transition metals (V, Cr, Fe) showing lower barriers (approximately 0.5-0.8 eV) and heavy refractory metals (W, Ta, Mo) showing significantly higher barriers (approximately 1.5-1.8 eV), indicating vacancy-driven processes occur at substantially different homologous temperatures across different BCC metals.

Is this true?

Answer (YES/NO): YES